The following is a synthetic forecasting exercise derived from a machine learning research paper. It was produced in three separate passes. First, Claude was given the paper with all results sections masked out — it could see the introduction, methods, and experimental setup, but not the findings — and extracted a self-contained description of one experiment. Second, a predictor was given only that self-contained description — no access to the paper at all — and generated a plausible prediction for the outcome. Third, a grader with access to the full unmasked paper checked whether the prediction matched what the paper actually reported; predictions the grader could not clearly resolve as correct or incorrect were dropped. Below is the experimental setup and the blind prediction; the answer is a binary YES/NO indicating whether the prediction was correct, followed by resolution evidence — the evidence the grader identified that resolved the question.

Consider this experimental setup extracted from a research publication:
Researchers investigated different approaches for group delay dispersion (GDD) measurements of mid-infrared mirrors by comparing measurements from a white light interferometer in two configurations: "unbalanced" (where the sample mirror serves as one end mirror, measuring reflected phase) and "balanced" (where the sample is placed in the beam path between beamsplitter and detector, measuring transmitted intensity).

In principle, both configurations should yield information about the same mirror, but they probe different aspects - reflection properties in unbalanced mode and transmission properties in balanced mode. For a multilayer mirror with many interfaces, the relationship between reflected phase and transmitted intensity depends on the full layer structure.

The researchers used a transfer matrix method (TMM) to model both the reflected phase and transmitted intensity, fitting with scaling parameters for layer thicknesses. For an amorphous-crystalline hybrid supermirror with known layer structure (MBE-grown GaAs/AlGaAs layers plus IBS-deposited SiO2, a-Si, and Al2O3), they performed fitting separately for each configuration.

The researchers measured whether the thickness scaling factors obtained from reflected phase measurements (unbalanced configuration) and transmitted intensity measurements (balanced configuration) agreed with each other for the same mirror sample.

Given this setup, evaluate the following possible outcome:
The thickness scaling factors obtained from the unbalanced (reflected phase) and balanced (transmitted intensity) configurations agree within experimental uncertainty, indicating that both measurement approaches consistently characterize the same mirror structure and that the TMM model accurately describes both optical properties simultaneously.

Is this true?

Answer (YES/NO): YES